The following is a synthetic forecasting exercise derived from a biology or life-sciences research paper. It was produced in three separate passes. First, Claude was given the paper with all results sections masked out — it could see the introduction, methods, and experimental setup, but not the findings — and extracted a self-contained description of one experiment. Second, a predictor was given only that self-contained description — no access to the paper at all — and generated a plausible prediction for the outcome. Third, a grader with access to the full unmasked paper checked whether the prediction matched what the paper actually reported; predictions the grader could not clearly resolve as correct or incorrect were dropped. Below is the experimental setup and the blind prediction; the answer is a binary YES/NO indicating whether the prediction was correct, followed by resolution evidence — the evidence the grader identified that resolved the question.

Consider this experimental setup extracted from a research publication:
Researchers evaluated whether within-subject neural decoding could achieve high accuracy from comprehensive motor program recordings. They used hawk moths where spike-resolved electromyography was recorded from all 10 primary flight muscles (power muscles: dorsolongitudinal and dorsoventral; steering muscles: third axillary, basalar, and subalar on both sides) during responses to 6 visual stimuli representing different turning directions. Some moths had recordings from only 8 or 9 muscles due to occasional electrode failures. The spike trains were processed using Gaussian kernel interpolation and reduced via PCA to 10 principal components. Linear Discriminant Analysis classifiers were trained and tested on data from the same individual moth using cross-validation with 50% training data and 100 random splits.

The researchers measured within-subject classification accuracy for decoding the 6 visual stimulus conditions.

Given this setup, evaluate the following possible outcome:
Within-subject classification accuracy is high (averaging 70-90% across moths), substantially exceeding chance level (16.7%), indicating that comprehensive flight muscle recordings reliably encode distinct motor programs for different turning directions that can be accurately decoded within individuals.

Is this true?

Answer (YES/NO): NO